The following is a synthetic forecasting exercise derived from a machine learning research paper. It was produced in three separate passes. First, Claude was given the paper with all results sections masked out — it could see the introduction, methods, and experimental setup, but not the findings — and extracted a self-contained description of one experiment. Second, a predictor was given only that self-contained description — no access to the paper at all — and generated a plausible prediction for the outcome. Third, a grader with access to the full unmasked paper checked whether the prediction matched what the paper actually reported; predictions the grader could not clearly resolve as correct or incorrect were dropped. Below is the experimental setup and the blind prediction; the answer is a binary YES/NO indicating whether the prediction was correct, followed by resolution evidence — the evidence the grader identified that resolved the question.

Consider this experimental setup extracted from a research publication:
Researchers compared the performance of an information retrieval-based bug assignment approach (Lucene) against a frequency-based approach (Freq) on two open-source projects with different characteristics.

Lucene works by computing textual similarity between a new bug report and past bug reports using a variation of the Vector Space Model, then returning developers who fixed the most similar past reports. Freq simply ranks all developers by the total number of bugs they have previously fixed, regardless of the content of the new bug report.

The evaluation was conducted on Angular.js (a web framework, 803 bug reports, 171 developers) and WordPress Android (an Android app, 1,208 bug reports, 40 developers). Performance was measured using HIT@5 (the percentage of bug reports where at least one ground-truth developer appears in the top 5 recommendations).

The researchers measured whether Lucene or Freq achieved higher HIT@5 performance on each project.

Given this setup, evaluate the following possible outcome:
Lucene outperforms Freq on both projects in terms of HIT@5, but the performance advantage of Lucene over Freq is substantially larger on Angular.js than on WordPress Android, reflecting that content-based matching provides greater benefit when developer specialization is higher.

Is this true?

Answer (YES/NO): NO